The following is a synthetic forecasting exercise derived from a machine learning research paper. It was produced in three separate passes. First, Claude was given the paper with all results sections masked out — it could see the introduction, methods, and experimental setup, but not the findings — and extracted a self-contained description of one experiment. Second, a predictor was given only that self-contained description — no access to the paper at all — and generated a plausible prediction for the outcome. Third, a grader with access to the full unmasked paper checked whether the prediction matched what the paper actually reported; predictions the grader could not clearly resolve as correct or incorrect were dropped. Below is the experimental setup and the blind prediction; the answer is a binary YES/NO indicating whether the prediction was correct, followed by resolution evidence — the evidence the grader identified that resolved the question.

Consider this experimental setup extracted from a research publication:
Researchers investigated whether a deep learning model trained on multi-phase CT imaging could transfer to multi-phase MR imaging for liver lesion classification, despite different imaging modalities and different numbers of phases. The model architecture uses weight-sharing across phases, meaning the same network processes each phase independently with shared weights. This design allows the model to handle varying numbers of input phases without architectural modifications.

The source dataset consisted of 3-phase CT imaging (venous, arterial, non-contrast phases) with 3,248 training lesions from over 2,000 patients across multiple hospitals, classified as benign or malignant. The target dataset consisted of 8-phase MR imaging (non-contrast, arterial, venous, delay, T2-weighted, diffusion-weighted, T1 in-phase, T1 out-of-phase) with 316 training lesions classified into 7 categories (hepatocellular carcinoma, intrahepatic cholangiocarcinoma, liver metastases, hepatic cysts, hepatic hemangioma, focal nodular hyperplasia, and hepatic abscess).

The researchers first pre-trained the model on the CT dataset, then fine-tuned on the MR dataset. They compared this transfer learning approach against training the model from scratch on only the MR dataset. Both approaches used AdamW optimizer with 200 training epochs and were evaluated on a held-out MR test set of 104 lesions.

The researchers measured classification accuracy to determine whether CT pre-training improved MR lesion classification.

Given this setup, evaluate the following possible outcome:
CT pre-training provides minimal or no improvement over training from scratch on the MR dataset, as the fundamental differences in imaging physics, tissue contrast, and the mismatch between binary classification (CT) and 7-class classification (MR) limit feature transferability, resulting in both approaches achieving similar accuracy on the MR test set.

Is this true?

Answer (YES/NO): YES